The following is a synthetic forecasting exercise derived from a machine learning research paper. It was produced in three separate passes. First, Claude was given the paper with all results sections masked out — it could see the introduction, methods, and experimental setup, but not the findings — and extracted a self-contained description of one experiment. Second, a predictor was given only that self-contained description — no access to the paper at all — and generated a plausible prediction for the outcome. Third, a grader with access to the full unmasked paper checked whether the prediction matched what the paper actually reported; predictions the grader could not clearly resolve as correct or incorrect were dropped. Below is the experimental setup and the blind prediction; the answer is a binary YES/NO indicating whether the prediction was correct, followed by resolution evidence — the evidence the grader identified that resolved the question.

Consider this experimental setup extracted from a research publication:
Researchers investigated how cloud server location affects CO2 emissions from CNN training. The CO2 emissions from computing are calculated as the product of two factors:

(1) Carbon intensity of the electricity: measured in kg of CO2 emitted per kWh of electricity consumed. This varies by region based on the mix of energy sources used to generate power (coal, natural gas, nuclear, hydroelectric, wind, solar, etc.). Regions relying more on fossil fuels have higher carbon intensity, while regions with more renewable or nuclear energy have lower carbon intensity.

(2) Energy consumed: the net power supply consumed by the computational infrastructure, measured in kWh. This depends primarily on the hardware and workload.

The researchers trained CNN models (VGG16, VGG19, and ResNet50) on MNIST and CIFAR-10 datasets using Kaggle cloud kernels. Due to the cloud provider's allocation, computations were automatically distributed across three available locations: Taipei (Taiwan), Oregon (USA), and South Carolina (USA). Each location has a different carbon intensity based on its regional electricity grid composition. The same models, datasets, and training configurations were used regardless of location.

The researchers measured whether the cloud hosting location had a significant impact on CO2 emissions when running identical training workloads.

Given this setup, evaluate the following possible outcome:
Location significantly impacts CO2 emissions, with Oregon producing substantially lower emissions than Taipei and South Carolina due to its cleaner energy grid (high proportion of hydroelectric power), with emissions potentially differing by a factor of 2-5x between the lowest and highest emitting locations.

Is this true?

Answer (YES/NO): NO